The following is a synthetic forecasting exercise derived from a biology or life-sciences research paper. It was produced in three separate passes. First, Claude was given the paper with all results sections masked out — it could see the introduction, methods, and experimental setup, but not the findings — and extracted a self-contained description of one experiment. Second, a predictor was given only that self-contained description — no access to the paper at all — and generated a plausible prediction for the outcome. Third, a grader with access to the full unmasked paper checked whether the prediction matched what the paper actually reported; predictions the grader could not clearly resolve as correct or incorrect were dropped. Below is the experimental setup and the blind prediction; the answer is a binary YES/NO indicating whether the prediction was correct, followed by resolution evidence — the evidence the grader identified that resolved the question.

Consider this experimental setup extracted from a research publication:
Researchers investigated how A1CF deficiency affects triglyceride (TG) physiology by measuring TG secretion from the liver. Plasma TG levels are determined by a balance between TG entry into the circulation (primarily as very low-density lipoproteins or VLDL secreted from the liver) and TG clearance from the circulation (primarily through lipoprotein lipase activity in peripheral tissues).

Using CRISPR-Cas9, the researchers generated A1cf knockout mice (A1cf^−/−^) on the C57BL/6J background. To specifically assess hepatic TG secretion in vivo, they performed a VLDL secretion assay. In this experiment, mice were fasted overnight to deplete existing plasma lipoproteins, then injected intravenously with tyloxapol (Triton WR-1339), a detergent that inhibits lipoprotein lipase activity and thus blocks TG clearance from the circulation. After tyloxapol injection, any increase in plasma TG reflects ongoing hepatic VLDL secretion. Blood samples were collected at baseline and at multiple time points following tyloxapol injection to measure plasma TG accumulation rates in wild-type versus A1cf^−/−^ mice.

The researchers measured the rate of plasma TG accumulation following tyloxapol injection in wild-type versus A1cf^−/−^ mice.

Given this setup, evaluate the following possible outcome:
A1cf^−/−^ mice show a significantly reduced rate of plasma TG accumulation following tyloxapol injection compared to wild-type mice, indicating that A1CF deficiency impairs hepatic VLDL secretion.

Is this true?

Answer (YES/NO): NO